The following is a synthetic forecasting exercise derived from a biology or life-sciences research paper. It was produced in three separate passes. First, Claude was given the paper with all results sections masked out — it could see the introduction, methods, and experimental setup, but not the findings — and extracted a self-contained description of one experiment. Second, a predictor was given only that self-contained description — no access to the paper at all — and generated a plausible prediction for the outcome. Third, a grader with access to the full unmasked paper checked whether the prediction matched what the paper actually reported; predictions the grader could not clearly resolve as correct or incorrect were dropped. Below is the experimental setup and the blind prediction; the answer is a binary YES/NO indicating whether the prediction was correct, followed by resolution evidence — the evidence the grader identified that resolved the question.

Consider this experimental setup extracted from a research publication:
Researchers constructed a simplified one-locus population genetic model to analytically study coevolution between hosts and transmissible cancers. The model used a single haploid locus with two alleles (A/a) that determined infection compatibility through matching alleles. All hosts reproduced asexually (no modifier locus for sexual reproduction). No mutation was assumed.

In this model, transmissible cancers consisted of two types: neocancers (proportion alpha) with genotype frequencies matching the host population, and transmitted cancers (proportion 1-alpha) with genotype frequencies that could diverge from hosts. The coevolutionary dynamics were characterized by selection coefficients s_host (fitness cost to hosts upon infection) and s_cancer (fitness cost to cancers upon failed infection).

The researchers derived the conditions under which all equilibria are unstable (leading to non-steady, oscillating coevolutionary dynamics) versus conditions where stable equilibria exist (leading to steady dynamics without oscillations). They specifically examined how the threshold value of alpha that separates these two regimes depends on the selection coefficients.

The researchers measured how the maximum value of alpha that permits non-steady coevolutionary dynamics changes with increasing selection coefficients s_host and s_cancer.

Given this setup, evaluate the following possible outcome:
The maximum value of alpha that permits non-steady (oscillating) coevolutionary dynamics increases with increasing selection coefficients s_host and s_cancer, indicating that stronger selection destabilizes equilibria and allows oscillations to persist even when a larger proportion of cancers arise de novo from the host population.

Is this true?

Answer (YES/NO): YES